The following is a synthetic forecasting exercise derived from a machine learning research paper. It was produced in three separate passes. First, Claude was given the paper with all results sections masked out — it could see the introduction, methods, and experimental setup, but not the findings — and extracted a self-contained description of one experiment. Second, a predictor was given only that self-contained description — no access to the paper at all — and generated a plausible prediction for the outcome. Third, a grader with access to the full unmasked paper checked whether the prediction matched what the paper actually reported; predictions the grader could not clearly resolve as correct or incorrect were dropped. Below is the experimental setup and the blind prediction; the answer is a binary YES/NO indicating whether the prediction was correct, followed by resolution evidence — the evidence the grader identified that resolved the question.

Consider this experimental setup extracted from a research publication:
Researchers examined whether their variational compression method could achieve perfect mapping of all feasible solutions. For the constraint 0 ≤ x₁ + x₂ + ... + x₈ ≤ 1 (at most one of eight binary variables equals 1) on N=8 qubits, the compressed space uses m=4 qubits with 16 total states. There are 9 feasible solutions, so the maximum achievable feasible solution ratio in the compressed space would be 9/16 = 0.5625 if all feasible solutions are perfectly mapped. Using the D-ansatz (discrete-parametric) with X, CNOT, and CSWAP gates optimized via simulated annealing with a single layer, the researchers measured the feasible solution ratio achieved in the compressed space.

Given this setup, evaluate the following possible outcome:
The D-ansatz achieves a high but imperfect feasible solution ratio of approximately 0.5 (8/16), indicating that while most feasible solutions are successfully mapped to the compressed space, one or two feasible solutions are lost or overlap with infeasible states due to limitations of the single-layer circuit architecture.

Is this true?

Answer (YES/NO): NO